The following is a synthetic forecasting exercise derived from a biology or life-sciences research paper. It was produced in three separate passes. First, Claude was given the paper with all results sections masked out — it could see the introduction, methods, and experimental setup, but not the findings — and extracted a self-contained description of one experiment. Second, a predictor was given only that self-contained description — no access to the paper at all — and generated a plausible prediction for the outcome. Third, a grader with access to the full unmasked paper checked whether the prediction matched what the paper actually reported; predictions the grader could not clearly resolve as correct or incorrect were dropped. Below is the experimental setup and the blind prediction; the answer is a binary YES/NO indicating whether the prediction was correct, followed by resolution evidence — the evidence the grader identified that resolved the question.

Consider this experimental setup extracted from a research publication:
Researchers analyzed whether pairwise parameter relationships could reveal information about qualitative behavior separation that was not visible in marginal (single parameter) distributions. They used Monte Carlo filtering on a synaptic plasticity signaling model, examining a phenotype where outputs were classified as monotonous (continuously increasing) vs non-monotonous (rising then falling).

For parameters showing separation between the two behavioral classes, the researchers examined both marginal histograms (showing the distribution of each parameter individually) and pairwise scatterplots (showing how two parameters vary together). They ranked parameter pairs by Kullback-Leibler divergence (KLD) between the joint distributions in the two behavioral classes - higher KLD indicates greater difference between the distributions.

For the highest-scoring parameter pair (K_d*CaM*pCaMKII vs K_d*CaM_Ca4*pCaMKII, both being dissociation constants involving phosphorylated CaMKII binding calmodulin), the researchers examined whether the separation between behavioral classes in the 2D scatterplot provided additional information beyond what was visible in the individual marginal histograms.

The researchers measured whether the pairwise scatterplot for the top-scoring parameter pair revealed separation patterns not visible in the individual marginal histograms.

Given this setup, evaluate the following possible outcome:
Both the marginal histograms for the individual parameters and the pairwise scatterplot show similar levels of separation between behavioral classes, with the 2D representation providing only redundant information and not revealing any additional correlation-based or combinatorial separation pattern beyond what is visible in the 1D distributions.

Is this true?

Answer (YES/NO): NO